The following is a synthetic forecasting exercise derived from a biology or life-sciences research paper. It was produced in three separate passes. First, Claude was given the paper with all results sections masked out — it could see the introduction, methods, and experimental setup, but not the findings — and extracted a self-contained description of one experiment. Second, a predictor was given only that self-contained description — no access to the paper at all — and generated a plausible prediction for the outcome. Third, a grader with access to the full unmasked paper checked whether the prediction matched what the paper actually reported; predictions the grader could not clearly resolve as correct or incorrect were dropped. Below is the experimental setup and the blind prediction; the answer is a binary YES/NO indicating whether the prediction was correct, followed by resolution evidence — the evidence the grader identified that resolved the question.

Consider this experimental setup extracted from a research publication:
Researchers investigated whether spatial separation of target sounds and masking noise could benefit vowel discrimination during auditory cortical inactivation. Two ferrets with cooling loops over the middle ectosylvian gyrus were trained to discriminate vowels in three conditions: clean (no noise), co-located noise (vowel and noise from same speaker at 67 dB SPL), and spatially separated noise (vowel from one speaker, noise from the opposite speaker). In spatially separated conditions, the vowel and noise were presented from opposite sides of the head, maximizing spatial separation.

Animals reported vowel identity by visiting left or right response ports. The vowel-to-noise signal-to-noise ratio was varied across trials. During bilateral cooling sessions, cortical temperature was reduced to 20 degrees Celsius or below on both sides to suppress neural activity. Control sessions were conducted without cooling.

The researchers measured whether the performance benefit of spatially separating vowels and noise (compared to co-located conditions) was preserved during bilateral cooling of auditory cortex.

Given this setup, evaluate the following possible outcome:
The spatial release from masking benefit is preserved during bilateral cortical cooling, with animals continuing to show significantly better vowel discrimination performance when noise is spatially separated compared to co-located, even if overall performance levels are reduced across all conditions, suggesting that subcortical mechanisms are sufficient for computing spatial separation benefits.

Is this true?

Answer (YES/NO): YES